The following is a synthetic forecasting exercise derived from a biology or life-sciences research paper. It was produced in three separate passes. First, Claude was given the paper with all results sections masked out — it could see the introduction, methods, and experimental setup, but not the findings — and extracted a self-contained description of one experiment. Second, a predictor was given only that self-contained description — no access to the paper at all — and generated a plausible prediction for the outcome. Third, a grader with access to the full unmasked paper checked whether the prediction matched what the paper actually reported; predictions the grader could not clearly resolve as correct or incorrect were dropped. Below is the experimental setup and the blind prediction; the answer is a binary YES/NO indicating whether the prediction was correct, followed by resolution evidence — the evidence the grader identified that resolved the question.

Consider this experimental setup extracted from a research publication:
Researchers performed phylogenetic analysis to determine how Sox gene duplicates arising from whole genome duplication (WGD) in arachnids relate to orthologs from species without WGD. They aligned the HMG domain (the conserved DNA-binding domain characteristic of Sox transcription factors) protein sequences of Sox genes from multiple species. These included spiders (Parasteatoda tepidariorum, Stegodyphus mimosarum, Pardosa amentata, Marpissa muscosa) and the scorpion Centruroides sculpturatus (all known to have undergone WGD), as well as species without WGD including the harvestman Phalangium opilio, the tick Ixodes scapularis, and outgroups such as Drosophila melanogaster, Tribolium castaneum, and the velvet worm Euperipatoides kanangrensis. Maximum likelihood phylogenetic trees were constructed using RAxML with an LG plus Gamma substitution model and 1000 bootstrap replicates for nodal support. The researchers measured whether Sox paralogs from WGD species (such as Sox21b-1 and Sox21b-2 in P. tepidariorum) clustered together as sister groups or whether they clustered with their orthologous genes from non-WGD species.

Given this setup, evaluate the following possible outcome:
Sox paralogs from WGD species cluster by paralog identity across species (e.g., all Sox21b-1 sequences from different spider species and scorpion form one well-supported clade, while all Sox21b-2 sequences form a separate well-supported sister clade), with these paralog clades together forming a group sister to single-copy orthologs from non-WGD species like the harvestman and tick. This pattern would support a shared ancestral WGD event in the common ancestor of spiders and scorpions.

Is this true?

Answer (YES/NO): NO